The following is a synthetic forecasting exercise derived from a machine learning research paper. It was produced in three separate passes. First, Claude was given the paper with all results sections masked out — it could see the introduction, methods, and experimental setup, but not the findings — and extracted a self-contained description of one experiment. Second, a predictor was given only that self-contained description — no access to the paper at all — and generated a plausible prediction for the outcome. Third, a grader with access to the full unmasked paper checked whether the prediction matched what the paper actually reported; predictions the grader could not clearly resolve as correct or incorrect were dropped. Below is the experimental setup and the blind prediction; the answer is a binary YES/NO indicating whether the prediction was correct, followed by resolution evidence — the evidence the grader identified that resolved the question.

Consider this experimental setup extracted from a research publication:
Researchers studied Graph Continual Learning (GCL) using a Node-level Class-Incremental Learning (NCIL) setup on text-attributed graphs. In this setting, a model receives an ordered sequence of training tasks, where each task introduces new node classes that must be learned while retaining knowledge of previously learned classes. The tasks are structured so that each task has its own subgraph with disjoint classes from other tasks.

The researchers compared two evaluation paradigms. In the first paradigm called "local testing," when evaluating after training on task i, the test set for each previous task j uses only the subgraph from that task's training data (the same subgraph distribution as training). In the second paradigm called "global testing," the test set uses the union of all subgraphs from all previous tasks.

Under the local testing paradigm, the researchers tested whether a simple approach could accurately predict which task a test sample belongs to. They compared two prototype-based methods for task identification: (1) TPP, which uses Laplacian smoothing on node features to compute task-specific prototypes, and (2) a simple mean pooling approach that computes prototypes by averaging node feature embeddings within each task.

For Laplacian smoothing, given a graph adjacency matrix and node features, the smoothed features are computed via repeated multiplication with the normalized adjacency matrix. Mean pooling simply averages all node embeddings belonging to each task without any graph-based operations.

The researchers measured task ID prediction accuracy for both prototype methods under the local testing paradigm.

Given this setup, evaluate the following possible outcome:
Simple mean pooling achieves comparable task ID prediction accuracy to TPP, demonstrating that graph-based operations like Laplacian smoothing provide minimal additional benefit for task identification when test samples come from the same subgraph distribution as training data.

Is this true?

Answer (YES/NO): YES